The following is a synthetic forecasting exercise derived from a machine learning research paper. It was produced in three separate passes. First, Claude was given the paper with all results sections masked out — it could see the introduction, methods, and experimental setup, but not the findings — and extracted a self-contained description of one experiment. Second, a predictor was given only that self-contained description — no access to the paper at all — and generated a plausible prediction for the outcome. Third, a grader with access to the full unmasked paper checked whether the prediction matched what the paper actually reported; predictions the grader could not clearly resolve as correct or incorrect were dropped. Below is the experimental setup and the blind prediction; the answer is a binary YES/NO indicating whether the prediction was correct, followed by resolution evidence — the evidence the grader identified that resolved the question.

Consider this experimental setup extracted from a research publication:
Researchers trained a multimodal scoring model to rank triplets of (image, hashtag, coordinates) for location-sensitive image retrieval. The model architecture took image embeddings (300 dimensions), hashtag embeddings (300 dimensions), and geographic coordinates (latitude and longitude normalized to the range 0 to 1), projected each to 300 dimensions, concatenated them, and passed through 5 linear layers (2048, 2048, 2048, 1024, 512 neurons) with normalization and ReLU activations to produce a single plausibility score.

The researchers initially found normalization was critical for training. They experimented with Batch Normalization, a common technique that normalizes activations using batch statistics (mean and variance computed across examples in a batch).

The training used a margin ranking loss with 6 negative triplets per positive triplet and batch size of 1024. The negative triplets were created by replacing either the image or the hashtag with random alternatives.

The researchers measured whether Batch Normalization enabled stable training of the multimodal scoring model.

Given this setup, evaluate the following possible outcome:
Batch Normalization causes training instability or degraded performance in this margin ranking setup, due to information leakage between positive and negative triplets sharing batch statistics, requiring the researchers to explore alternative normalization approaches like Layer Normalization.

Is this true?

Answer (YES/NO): NO